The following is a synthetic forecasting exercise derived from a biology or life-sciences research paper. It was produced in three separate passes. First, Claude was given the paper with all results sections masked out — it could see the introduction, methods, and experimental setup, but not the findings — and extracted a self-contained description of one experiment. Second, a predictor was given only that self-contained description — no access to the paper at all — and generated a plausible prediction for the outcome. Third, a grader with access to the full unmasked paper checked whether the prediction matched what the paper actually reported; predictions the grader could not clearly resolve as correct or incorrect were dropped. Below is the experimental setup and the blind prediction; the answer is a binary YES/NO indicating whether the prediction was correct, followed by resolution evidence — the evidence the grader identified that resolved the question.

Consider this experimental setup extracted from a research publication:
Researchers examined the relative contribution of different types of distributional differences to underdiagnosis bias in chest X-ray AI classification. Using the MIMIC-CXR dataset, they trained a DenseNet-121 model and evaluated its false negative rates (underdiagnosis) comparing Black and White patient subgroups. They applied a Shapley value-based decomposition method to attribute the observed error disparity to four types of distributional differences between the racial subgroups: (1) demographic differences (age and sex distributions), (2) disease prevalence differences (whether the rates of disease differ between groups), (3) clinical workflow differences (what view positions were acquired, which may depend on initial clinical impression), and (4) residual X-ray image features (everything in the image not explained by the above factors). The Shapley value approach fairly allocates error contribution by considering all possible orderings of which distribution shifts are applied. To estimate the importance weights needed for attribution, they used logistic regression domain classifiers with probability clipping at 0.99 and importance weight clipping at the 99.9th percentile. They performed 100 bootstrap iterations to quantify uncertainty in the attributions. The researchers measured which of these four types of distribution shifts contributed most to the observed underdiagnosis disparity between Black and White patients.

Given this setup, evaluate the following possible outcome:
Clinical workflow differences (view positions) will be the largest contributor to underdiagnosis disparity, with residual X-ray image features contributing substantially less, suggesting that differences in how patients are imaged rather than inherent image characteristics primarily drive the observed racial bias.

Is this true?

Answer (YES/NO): NO